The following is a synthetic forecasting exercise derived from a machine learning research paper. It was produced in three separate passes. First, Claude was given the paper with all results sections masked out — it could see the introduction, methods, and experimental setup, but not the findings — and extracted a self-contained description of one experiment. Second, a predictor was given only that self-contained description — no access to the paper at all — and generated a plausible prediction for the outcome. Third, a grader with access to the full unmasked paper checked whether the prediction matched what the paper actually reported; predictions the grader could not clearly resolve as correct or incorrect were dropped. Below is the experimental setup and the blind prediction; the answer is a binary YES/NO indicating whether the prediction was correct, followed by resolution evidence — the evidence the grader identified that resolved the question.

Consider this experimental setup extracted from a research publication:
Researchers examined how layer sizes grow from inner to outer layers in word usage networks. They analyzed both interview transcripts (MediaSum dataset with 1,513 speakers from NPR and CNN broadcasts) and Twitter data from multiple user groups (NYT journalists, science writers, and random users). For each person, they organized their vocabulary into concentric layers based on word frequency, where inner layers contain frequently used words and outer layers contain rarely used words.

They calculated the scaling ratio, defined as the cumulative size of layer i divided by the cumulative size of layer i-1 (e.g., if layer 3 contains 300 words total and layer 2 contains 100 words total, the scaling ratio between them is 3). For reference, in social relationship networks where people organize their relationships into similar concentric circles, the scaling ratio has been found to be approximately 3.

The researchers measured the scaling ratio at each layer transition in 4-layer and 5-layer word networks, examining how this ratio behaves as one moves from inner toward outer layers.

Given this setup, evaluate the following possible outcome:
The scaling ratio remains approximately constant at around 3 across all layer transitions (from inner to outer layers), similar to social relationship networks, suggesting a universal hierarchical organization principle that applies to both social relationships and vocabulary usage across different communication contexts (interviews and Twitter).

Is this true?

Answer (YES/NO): NO